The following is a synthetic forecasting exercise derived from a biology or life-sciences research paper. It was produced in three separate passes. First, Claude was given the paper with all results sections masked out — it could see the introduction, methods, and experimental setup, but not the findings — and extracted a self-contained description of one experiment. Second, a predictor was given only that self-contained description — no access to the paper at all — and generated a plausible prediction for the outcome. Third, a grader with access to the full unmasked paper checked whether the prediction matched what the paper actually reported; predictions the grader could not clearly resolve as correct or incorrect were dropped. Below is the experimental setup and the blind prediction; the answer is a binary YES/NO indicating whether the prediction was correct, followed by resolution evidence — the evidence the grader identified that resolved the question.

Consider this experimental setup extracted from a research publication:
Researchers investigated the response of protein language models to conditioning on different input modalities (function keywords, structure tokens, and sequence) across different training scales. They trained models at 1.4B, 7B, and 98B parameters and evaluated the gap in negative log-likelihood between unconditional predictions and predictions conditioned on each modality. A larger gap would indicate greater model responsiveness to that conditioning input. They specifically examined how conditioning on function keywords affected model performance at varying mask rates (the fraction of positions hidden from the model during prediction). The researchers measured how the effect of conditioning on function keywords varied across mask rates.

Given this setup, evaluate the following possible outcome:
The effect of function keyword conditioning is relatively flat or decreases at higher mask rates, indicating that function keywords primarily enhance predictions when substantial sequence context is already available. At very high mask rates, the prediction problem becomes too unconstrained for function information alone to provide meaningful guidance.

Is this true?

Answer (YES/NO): NO